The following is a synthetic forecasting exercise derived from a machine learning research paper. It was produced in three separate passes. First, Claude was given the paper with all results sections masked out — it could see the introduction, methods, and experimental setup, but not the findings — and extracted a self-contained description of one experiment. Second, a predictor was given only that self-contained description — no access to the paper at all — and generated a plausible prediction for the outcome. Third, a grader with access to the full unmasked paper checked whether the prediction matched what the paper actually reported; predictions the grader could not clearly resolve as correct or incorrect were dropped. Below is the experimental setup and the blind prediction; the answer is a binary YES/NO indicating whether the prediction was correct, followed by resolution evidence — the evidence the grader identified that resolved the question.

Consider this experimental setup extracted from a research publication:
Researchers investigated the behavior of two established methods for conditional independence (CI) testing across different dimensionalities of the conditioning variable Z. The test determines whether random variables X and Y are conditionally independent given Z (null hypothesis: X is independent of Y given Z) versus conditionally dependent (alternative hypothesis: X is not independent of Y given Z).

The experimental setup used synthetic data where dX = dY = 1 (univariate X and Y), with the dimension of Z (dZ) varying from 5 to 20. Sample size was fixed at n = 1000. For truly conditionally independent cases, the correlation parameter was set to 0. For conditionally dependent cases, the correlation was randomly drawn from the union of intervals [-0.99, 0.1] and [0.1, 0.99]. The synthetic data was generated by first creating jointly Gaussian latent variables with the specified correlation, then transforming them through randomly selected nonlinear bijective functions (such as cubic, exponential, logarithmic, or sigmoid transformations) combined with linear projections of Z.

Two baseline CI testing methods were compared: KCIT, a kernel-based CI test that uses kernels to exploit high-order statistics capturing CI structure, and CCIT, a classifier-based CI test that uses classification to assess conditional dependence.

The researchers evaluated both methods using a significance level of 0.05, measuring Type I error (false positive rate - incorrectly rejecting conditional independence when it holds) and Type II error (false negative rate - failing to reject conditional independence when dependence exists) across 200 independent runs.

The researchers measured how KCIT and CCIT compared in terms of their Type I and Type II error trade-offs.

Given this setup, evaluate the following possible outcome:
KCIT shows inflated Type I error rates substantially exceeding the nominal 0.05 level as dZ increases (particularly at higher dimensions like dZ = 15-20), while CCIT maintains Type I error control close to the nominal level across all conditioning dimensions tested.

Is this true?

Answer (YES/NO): YES